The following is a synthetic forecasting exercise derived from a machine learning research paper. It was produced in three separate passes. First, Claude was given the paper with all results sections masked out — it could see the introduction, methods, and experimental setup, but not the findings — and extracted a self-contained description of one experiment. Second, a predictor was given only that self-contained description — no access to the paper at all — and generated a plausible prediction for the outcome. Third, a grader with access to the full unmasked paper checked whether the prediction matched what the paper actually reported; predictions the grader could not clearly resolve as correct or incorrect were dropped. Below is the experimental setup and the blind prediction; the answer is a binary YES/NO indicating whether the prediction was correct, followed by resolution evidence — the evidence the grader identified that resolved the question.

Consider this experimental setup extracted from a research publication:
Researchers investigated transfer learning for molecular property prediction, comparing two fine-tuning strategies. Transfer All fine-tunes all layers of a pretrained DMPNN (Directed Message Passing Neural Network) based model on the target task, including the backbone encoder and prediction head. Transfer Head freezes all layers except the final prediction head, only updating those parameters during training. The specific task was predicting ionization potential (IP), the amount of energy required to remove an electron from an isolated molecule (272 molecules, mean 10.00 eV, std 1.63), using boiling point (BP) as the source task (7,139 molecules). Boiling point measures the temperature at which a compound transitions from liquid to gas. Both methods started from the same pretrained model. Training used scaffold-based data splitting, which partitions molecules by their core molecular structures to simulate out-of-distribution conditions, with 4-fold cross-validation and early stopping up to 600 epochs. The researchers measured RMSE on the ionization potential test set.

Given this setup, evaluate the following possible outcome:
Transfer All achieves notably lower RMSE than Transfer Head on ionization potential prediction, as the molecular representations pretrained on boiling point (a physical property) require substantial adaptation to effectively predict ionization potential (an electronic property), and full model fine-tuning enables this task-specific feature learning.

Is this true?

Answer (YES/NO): YES